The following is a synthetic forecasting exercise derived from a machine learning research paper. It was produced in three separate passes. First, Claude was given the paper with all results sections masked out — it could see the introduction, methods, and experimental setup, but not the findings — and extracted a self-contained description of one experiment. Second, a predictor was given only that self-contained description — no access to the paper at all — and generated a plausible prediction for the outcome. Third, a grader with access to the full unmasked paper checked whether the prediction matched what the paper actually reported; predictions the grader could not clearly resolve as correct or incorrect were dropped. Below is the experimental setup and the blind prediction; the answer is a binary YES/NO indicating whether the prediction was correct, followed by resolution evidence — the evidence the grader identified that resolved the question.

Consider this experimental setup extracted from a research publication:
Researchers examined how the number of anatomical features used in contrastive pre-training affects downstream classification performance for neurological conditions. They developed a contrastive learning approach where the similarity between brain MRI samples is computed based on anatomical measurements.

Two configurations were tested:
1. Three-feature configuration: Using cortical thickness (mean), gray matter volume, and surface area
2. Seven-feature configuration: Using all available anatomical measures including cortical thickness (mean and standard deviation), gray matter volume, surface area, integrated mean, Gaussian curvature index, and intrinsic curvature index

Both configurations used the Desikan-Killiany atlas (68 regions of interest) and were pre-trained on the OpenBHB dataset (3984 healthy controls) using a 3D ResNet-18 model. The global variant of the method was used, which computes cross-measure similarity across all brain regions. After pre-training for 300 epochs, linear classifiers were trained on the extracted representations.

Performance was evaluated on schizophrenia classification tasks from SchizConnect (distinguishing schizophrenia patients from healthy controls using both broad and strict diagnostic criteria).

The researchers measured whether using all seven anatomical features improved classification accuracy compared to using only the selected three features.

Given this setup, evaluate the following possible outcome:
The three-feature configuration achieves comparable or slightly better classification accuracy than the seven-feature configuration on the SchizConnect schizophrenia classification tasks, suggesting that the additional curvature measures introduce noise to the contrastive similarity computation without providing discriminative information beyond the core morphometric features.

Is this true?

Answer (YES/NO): NO